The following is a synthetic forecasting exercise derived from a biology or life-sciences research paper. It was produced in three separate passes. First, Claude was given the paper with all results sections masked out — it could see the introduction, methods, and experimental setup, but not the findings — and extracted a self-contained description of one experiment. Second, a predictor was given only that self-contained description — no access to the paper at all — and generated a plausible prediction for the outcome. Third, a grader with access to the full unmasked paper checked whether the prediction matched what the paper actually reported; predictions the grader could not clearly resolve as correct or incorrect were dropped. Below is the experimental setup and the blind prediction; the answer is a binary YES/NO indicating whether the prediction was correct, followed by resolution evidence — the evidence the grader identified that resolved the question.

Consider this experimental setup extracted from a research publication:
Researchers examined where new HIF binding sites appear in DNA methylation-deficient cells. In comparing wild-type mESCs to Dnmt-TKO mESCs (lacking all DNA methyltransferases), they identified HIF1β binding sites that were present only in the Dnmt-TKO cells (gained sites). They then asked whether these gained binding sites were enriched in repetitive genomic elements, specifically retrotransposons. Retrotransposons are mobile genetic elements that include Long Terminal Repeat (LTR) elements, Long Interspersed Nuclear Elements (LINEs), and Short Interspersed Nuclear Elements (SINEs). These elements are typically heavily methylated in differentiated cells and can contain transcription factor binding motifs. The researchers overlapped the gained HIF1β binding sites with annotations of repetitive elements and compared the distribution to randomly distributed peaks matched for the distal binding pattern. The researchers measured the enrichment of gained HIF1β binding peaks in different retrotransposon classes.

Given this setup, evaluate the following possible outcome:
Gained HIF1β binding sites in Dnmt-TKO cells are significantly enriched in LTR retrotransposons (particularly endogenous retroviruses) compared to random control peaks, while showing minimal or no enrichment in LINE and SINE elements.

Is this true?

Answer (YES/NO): YES